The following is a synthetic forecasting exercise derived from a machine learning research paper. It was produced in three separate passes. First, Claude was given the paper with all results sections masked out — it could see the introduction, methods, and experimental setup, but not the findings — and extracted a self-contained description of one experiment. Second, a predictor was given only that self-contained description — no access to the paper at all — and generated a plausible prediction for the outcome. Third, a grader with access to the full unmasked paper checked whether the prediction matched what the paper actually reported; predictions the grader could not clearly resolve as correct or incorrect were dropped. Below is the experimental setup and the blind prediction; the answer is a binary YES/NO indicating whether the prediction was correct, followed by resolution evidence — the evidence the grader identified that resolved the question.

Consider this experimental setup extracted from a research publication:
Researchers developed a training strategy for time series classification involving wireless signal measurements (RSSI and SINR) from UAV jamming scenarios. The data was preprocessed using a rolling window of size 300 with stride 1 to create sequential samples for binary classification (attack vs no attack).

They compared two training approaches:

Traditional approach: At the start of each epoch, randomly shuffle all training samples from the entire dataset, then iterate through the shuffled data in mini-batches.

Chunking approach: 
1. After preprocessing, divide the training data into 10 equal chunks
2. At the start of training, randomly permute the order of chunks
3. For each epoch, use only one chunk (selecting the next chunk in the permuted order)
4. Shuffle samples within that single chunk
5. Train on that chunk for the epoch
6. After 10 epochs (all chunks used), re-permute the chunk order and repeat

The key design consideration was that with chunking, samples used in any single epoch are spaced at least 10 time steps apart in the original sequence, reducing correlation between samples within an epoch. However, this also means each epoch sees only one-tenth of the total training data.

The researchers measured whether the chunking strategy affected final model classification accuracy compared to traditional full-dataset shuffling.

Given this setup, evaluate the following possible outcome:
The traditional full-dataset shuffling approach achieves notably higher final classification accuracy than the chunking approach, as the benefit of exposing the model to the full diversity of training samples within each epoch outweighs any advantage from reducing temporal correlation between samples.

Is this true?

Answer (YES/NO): NO